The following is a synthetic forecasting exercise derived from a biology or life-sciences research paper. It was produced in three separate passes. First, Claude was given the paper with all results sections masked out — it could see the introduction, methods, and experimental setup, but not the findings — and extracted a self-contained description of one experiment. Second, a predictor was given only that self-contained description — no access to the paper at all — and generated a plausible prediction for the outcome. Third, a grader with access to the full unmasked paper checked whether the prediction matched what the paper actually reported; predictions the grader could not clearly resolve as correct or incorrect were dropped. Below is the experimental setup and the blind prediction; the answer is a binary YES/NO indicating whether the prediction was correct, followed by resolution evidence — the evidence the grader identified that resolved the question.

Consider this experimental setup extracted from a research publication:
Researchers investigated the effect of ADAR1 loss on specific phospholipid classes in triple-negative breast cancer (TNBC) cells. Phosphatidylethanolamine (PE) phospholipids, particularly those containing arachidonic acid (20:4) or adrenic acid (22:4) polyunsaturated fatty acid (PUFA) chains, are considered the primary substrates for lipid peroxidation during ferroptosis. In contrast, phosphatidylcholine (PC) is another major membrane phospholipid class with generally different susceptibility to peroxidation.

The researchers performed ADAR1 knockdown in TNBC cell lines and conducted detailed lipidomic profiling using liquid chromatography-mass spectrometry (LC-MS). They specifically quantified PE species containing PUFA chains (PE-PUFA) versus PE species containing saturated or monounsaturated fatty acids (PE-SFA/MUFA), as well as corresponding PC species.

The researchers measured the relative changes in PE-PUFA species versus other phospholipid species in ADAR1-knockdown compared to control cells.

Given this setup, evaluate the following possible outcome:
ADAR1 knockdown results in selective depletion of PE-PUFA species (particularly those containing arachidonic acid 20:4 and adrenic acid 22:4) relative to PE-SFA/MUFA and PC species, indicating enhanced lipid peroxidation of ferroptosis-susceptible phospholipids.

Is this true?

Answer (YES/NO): NO